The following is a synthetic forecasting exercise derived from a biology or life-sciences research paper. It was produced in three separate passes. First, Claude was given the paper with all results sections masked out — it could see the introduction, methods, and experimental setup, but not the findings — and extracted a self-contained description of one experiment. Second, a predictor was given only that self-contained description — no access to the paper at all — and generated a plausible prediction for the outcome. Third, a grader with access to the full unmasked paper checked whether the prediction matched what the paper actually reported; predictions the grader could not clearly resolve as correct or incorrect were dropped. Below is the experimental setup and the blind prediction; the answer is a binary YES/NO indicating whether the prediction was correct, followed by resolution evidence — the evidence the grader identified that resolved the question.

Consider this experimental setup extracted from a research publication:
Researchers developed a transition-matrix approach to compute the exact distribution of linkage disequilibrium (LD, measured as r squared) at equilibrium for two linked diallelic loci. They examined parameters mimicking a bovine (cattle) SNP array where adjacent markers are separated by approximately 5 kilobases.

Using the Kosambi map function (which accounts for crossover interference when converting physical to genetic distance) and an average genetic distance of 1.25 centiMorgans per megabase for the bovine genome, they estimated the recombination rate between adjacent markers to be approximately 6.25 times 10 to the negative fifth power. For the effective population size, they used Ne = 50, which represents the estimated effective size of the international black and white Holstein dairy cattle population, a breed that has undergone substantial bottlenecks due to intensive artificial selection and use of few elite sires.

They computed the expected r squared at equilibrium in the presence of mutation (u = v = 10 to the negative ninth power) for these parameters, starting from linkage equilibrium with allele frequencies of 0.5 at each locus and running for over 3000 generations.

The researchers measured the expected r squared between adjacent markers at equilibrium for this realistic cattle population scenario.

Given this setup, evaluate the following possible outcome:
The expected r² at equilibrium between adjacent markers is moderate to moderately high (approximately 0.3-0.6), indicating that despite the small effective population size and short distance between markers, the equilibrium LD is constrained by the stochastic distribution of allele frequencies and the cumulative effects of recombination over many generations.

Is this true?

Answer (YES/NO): NO